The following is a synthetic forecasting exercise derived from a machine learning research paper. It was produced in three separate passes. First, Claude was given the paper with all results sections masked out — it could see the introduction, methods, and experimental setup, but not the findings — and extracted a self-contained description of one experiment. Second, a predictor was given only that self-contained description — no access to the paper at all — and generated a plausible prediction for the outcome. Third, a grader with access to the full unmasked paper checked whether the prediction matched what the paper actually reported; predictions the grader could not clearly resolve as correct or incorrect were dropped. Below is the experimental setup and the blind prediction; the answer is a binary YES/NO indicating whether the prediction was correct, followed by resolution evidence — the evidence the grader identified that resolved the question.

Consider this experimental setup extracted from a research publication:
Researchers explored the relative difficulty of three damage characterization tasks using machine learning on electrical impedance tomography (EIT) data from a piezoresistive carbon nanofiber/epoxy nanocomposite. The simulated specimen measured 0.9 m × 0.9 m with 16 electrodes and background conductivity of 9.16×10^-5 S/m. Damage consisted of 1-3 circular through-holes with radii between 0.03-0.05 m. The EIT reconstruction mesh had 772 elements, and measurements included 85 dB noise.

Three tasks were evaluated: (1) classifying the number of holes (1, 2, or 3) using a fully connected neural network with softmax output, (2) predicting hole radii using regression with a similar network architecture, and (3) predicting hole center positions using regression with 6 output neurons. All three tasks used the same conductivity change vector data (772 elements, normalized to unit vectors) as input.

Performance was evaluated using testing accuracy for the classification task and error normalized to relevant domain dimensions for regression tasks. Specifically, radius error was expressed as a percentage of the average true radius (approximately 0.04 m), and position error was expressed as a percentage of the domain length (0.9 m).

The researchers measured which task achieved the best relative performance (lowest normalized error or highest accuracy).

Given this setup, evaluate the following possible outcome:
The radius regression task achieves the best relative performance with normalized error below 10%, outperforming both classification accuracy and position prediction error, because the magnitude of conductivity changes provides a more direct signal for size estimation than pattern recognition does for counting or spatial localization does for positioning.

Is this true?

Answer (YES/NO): NO